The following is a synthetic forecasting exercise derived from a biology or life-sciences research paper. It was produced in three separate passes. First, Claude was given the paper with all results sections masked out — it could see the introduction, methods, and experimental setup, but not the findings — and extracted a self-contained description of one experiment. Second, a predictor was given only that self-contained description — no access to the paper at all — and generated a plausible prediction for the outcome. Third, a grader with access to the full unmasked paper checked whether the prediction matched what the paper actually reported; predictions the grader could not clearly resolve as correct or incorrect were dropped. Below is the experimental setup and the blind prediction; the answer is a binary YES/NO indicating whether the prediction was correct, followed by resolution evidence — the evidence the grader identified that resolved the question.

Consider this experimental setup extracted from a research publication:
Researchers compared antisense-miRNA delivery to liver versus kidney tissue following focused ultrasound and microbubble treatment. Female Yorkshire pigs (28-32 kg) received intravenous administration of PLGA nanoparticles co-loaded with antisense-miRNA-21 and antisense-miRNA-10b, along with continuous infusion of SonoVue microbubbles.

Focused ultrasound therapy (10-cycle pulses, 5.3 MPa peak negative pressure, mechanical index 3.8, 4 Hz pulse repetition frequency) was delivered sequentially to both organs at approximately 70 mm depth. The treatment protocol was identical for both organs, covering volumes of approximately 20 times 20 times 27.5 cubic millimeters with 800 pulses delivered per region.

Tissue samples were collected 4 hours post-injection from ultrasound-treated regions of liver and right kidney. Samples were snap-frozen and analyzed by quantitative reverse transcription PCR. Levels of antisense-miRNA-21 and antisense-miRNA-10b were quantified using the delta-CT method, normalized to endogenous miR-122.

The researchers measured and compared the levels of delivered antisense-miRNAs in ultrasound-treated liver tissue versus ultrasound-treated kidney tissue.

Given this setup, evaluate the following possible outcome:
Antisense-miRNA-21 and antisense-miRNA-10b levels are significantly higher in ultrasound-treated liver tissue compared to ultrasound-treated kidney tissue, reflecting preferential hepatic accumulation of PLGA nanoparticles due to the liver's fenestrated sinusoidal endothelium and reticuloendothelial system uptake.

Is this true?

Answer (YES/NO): YES